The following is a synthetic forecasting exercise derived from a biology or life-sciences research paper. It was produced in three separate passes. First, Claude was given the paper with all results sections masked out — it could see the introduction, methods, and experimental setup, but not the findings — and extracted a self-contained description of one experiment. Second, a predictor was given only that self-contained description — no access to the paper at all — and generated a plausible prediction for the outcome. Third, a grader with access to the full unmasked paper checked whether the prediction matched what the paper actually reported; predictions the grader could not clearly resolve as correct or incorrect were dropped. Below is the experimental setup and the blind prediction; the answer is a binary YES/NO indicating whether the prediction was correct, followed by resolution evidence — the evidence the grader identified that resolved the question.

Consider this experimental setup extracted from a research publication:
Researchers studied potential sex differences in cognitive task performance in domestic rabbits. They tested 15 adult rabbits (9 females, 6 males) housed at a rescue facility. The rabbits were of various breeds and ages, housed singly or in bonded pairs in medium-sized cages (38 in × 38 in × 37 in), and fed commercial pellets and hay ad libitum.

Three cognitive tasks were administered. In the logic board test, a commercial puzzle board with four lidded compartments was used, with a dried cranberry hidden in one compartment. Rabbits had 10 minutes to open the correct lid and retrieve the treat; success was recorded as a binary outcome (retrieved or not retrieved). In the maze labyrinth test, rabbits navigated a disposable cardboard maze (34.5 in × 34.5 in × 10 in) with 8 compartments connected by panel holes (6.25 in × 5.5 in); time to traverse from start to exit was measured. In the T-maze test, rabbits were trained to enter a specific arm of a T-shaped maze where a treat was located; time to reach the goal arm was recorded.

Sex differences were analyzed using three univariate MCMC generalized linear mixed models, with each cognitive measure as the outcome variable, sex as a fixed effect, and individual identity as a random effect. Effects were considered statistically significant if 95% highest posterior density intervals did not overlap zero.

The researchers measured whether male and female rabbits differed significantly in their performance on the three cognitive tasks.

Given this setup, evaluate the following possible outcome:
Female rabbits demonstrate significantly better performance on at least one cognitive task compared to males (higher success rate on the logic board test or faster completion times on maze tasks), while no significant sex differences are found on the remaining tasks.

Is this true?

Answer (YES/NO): NO